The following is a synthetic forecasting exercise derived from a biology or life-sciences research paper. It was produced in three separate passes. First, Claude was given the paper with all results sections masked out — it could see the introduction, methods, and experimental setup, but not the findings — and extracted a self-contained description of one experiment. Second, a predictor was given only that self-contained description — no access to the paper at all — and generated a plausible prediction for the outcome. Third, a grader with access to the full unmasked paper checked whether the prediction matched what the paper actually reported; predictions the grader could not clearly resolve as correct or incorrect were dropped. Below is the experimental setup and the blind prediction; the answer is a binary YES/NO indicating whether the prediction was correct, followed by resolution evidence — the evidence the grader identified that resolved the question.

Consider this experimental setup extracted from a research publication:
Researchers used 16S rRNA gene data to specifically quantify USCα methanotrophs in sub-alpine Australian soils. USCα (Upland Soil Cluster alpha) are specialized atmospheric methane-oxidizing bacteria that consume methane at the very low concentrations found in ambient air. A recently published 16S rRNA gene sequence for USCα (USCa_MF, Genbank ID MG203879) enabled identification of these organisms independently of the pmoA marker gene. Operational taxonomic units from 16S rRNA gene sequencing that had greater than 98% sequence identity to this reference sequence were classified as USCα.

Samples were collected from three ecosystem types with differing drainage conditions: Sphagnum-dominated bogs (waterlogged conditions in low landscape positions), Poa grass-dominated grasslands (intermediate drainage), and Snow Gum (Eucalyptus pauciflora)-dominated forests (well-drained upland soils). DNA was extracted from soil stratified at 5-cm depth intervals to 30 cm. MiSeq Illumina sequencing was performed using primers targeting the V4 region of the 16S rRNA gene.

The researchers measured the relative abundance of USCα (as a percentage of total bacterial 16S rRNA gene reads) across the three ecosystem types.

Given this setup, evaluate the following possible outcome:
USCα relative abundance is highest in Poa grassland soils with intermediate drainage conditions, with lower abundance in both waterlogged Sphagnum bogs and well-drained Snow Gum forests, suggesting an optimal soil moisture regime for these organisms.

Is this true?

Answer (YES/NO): NO